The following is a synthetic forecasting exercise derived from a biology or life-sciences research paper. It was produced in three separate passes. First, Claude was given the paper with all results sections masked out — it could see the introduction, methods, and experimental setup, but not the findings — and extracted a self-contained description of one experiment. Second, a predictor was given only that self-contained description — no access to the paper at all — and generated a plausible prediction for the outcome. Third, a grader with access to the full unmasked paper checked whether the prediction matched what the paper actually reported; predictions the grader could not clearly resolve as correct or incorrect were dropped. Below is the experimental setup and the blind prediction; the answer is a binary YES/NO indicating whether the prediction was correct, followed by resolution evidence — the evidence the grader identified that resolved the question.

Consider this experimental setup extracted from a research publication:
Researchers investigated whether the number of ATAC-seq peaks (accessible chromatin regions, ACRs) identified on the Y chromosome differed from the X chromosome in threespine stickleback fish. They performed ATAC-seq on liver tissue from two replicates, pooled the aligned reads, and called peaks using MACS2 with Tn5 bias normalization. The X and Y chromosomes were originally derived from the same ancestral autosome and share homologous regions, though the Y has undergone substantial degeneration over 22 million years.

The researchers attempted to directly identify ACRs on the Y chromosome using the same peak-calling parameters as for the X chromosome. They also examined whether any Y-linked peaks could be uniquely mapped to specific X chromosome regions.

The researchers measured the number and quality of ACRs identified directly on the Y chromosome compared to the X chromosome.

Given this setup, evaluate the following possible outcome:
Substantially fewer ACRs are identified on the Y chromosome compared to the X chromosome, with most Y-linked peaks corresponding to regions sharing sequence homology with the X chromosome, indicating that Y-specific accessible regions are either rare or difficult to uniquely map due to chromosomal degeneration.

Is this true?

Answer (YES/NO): YES